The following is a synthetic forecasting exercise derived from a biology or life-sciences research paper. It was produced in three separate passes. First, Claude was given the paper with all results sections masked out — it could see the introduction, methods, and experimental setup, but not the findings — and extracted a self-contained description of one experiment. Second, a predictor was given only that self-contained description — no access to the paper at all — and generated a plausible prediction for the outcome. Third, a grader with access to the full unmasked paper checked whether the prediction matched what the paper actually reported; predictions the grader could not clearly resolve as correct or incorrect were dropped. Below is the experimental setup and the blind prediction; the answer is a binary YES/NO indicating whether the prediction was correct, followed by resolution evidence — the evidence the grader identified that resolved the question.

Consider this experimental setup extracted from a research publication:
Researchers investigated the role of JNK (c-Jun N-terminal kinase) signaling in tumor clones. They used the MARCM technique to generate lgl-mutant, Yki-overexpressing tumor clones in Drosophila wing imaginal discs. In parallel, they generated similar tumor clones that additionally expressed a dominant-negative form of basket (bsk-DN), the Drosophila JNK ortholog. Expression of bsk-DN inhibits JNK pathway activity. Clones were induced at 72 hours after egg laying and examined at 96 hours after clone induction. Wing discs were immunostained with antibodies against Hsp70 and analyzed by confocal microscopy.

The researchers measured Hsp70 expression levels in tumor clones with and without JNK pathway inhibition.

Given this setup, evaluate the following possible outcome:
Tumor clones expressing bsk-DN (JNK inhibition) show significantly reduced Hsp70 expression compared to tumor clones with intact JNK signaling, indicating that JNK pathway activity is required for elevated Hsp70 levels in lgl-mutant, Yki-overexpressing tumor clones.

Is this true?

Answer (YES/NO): YES